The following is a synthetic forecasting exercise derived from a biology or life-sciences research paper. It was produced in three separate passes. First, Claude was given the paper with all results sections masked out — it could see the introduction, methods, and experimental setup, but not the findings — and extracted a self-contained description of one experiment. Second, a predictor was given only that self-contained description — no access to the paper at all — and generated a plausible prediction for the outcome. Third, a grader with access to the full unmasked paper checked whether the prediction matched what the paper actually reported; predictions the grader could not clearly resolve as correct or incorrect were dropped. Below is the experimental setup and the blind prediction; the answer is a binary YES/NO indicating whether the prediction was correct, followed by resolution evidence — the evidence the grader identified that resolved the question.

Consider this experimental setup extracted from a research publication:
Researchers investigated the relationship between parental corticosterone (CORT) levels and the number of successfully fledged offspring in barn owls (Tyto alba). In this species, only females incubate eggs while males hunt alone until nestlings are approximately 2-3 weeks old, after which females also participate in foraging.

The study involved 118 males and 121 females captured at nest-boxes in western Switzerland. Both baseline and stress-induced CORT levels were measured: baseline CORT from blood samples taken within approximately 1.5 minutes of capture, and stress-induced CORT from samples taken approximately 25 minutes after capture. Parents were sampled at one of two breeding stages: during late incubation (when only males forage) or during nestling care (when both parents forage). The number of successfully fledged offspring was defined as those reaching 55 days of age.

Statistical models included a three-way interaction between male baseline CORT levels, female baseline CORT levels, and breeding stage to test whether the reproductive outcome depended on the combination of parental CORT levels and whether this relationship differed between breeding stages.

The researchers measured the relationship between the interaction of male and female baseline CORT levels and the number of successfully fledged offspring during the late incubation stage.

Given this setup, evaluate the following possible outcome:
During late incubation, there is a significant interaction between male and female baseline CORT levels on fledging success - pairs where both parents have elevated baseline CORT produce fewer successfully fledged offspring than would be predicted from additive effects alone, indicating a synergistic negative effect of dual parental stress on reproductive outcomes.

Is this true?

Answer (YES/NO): NO